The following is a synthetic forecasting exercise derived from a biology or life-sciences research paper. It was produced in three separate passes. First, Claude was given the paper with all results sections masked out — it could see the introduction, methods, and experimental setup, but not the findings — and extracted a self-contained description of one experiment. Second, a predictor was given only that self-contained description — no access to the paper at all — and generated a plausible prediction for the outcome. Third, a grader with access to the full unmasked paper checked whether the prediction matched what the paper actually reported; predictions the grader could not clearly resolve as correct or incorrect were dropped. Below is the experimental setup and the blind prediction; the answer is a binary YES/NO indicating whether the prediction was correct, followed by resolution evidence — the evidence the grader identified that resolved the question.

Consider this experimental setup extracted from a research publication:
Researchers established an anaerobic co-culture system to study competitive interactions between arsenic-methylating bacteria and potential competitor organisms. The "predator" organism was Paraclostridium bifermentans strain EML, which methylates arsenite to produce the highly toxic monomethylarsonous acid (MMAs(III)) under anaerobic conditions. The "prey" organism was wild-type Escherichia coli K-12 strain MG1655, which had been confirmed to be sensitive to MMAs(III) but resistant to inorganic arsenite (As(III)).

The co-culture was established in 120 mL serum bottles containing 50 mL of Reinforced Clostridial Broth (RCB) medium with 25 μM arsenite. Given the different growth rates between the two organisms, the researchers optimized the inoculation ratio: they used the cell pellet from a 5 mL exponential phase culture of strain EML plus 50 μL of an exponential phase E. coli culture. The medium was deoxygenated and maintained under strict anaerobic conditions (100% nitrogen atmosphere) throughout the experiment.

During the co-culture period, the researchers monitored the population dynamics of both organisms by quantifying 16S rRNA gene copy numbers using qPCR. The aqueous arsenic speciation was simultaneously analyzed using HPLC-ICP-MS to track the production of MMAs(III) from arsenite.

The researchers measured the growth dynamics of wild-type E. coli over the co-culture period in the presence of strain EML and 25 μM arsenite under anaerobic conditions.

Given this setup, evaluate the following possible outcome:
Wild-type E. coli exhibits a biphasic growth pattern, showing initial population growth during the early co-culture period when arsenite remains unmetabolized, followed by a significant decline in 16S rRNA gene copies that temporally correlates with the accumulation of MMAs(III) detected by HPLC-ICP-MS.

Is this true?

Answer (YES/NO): YES